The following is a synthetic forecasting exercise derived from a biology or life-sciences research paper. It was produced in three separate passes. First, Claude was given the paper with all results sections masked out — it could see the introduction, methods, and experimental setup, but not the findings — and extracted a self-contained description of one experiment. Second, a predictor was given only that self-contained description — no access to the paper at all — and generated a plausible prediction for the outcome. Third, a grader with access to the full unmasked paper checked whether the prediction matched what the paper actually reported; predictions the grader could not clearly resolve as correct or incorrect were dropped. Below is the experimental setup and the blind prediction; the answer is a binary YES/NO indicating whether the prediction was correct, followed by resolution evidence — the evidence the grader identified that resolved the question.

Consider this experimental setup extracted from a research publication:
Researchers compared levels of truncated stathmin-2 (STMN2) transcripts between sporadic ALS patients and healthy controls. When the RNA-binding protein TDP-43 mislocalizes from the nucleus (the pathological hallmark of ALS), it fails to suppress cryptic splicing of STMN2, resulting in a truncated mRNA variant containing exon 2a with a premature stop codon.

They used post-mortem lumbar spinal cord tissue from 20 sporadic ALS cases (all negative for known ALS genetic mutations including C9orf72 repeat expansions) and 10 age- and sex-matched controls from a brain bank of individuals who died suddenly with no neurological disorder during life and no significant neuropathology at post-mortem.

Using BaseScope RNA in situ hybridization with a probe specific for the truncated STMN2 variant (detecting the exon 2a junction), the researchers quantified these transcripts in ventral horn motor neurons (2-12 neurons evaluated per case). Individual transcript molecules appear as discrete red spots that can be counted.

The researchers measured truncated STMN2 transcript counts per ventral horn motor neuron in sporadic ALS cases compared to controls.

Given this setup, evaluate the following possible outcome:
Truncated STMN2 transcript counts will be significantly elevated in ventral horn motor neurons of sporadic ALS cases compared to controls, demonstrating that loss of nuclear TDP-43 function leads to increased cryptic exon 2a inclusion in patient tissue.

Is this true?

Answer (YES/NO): YES